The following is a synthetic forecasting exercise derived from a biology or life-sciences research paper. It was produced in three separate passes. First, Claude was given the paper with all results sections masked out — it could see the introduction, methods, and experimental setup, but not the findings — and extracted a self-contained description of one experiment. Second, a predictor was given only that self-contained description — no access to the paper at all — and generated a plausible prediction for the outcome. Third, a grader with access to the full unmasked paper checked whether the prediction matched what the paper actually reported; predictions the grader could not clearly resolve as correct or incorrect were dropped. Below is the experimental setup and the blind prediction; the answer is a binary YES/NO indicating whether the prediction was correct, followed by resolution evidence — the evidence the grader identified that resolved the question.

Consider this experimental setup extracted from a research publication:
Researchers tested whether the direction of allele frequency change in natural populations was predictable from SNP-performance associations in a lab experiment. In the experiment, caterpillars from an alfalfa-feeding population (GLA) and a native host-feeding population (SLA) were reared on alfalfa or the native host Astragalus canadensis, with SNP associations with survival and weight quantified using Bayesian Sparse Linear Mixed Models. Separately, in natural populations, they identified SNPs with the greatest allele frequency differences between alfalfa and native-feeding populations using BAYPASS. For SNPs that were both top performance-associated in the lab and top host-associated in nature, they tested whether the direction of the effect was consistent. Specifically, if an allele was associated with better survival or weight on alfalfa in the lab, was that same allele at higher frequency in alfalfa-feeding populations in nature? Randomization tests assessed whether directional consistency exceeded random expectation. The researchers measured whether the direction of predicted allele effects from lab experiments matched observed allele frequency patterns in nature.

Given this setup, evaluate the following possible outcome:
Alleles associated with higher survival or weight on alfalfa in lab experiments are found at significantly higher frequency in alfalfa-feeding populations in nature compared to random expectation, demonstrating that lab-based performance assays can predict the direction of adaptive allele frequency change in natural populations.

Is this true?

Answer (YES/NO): NO